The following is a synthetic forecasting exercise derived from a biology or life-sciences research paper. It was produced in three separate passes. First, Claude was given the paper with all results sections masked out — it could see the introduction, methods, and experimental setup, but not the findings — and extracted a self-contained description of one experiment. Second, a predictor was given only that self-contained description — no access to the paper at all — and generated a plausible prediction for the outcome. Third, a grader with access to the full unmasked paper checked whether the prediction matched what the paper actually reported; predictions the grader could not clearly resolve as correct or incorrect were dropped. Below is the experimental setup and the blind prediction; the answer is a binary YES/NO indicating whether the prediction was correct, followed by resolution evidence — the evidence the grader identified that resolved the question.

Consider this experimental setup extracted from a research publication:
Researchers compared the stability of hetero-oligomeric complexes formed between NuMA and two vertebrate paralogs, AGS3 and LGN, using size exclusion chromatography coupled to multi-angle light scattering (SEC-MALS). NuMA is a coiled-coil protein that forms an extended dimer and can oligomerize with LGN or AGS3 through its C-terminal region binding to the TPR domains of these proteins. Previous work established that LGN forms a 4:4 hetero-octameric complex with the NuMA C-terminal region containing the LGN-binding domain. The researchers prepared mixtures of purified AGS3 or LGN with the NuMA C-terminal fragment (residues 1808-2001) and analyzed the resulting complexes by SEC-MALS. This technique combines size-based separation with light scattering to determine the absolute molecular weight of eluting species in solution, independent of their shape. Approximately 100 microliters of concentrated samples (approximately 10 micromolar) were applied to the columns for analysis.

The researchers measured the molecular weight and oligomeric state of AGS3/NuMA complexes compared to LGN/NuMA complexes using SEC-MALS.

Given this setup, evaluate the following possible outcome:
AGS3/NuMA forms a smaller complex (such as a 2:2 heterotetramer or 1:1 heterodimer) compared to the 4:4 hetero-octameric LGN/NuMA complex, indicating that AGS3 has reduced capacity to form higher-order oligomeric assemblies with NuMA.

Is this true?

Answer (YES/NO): NO